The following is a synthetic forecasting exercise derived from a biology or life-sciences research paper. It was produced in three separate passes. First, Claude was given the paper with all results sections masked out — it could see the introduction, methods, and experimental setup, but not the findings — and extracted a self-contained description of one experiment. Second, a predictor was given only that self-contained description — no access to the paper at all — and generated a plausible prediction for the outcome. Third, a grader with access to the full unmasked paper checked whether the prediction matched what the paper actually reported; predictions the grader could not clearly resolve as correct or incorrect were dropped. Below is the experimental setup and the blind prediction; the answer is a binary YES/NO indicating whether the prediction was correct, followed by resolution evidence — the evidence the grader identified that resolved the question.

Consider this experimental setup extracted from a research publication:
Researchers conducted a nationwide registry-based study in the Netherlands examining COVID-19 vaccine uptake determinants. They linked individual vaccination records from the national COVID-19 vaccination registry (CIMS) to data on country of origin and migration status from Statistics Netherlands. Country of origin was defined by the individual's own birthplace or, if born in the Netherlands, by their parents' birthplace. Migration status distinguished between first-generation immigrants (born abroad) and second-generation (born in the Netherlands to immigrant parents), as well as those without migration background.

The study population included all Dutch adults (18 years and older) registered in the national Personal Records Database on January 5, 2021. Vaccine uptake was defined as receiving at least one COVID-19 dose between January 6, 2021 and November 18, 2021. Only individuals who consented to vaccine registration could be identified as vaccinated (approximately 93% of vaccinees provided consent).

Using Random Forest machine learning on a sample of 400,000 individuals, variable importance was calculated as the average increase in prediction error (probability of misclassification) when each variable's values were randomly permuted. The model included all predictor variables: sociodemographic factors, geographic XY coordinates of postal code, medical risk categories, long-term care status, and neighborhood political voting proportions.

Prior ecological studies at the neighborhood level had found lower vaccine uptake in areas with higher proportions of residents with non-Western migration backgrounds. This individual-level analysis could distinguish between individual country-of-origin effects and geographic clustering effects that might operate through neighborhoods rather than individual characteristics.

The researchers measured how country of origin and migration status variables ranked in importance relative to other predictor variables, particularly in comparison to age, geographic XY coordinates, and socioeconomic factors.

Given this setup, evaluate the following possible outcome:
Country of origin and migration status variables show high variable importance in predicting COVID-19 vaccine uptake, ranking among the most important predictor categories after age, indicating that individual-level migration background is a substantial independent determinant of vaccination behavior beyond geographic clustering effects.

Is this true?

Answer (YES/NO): NO